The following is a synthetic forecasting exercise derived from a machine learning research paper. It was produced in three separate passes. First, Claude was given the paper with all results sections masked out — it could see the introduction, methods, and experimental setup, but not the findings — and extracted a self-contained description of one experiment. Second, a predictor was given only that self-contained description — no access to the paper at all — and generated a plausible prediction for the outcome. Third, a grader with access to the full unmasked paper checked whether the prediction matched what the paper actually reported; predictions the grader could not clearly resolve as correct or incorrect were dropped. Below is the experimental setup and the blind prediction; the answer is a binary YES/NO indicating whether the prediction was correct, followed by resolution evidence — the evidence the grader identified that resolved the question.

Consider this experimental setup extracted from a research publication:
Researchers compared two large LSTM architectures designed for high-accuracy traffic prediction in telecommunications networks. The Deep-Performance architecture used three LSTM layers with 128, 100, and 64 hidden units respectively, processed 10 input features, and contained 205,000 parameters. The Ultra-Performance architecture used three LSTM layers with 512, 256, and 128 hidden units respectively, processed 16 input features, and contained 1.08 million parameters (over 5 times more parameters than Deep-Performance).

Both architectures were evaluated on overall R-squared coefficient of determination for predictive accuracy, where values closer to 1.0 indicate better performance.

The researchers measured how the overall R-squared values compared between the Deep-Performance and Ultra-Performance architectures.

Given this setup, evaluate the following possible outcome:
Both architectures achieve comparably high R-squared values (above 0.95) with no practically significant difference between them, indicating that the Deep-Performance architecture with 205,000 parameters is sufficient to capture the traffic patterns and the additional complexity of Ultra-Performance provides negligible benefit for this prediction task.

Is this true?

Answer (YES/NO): NO